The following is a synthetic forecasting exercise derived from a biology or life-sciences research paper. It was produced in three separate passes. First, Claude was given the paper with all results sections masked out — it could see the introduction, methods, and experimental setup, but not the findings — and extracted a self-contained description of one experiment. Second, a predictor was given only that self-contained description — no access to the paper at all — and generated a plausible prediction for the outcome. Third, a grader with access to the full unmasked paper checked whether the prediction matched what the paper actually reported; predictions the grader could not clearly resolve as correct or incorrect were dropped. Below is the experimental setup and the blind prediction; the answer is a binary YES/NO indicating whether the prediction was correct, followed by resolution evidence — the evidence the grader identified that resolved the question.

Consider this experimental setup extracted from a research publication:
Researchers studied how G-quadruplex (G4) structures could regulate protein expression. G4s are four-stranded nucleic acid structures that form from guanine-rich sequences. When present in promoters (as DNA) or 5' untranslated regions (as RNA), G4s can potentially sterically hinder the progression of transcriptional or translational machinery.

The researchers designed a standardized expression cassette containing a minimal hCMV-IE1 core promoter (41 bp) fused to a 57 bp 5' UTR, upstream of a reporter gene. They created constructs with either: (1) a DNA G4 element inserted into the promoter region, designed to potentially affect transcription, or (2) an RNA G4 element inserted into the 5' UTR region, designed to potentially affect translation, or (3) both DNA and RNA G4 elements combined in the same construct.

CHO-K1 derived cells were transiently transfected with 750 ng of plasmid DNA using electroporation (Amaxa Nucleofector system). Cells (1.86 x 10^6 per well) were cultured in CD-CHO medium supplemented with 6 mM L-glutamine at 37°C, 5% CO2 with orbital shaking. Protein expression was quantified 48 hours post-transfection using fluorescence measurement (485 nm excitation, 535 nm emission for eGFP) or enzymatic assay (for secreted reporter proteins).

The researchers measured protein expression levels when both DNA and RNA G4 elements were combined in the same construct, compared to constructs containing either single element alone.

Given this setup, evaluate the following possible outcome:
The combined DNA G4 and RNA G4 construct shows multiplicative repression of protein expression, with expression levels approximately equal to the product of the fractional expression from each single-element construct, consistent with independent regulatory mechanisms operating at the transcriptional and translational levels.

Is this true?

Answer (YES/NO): NO